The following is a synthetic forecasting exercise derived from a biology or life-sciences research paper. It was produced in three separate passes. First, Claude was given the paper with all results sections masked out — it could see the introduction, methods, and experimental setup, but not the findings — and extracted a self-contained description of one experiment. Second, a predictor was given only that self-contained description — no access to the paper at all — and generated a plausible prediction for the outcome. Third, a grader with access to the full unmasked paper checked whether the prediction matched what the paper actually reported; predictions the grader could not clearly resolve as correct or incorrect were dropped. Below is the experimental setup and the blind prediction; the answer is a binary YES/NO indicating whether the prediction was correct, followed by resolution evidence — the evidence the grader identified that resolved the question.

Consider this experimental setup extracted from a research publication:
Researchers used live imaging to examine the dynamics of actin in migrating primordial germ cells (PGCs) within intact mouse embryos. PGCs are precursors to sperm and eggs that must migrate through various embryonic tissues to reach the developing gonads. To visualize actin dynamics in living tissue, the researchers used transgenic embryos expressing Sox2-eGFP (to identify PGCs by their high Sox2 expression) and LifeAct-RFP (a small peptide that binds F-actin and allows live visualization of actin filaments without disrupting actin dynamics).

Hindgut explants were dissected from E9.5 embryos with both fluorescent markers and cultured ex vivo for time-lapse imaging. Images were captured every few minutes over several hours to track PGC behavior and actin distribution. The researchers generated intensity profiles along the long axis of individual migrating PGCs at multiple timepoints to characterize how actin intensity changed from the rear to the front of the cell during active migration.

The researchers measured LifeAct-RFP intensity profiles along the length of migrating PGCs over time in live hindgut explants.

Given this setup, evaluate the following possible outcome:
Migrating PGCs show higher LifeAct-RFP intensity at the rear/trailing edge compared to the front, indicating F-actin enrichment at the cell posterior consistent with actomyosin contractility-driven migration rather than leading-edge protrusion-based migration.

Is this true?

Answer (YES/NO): NO